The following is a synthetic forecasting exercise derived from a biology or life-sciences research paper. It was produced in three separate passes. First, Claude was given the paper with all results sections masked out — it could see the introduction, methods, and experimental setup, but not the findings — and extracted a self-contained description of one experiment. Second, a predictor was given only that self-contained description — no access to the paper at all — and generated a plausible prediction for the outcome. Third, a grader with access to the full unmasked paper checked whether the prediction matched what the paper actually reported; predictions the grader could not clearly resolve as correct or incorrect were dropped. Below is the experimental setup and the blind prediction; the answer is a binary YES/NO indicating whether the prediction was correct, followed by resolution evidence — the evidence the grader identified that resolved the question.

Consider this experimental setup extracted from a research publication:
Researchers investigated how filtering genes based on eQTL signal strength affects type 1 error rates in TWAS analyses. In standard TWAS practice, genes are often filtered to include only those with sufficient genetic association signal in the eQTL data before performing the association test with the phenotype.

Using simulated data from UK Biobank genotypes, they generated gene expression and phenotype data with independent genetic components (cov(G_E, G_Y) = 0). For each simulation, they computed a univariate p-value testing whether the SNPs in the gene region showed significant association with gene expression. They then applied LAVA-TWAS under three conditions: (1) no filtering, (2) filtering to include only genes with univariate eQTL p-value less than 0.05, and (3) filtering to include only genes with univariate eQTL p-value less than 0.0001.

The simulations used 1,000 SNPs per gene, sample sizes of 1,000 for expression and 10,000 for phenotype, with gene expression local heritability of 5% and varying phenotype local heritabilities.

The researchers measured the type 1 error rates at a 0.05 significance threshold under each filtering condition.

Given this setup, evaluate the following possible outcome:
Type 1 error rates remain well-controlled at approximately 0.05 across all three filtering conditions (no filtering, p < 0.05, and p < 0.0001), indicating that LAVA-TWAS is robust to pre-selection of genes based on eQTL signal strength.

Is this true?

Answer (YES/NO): NO